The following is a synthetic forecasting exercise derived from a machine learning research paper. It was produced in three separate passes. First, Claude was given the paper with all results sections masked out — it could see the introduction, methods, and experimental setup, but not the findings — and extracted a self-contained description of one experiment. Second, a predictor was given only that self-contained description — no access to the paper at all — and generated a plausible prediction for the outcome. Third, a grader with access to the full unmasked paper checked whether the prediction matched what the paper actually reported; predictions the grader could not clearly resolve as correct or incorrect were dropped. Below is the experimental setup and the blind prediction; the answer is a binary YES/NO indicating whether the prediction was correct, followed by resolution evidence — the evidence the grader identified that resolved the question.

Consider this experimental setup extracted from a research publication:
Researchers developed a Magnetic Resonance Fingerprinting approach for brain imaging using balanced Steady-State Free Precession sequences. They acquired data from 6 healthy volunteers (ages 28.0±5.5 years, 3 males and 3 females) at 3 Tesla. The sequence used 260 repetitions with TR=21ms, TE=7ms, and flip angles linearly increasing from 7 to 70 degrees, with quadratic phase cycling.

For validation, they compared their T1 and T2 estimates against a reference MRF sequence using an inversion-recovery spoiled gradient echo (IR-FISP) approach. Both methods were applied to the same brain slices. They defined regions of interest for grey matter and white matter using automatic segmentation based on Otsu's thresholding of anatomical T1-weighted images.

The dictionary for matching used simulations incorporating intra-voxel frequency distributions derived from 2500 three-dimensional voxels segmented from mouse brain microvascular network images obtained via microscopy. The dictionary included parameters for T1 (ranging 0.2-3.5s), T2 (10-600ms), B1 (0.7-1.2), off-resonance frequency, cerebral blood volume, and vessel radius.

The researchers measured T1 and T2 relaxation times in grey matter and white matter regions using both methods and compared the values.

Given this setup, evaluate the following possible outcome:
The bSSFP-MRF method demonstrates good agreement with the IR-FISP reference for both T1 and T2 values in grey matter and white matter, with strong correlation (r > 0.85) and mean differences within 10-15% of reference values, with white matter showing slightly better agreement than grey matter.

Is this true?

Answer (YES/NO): NO